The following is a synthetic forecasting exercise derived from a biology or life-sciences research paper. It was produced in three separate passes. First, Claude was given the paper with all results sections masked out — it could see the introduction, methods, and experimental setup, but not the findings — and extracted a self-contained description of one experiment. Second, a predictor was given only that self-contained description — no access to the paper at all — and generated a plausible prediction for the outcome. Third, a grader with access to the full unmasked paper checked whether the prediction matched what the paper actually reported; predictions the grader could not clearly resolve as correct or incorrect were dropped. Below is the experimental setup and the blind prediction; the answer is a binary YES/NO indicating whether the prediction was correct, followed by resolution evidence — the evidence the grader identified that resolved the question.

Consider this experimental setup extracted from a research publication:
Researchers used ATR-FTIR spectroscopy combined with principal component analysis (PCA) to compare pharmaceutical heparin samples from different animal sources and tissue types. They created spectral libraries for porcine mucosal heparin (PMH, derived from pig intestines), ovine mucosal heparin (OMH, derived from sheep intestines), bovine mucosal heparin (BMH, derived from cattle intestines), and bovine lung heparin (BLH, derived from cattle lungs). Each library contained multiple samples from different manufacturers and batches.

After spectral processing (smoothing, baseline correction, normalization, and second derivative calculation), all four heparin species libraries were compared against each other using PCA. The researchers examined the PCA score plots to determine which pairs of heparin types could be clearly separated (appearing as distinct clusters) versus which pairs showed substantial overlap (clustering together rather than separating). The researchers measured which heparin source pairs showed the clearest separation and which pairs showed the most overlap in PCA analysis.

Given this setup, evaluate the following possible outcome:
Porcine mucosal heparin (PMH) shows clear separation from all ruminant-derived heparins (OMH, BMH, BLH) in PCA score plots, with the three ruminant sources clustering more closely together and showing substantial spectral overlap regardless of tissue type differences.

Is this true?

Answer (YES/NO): NO